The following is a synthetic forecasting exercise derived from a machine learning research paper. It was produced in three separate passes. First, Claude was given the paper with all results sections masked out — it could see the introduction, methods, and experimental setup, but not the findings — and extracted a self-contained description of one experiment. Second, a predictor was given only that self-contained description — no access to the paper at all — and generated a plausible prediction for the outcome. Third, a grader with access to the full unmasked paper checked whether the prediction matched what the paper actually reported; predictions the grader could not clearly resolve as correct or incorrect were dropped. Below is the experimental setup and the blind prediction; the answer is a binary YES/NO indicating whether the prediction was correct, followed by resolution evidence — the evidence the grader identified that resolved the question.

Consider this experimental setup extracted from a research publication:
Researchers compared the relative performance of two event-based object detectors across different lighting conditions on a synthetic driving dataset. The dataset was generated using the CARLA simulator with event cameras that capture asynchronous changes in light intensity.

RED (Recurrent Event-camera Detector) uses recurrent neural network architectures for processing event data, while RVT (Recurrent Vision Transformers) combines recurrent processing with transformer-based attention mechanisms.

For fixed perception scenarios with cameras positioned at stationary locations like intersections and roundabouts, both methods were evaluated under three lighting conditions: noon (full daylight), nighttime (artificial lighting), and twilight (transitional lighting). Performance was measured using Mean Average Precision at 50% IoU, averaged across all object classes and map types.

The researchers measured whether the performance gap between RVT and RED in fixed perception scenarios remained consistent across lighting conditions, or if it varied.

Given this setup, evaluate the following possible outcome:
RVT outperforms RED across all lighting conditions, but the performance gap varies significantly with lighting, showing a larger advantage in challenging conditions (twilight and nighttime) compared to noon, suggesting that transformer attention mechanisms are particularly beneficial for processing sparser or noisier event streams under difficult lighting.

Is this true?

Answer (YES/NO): NO